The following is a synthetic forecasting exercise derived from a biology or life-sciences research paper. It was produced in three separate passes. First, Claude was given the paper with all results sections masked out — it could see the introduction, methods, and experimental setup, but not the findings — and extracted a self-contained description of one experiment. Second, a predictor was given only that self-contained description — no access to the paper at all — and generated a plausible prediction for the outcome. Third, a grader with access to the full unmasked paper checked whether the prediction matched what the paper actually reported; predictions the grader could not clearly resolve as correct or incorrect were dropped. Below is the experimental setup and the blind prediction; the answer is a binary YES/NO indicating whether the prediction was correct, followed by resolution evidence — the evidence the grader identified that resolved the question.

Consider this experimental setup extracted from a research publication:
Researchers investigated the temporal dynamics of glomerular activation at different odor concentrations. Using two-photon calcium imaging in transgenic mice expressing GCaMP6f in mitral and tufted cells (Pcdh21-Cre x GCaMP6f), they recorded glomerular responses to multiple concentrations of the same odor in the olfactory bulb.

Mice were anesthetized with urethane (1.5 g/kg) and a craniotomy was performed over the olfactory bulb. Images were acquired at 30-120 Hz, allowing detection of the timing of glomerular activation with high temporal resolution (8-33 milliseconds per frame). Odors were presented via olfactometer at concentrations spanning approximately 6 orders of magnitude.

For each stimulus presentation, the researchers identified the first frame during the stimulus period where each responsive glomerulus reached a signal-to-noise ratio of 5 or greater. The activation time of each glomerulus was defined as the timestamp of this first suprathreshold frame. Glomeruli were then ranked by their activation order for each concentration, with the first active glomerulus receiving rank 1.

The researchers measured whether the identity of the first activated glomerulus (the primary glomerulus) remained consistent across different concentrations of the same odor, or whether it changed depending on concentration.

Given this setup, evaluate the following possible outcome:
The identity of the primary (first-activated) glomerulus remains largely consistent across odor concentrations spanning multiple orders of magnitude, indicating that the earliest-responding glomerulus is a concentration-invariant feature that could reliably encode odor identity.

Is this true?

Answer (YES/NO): NO